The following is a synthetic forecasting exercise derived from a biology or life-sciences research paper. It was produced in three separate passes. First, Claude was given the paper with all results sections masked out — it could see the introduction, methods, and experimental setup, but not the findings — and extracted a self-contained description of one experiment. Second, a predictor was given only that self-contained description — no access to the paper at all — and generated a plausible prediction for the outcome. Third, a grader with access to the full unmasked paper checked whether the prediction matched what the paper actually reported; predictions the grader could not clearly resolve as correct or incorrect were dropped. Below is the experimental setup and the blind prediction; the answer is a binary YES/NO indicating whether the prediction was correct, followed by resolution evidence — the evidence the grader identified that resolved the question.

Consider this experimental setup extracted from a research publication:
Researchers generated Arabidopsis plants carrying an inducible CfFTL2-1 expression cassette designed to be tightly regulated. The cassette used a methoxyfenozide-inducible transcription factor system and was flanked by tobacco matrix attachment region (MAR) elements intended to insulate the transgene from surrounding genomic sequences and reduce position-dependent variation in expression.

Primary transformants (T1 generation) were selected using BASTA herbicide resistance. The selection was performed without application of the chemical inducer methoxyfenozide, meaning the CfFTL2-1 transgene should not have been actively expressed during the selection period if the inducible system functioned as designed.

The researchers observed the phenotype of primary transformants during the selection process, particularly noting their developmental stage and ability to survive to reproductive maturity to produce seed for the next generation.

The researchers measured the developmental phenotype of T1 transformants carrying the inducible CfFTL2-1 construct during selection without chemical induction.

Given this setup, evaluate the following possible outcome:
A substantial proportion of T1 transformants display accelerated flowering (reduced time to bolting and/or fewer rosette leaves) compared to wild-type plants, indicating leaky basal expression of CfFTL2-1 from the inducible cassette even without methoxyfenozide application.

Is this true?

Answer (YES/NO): YES